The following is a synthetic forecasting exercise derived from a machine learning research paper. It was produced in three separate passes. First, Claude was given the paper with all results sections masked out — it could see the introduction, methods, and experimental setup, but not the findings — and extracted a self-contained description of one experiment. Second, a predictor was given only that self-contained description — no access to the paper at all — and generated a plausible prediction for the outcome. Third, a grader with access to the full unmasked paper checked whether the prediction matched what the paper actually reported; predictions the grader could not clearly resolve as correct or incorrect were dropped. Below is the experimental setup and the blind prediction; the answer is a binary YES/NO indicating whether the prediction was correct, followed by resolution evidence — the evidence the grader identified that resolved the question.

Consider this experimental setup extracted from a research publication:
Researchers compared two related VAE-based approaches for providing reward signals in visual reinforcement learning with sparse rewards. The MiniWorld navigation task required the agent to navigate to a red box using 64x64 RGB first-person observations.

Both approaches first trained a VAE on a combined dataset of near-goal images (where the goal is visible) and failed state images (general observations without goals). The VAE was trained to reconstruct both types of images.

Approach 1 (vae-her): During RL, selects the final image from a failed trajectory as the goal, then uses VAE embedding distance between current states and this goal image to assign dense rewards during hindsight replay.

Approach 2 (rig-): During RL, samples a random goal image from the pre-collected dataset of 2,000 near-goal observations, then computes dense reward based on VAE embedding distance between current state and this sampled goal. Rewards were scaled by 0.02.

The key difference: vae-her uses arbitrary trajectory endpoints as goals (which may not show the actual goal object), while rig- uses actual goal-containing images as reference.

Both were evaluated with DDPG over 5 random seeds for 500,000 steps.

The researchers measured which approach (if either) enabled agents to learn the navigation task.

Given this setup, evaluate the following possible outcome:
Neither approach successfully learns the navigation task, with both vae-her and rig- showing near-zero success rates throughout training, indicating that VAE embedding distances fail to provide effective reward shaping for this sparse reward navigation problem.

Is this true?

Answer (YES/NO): NO